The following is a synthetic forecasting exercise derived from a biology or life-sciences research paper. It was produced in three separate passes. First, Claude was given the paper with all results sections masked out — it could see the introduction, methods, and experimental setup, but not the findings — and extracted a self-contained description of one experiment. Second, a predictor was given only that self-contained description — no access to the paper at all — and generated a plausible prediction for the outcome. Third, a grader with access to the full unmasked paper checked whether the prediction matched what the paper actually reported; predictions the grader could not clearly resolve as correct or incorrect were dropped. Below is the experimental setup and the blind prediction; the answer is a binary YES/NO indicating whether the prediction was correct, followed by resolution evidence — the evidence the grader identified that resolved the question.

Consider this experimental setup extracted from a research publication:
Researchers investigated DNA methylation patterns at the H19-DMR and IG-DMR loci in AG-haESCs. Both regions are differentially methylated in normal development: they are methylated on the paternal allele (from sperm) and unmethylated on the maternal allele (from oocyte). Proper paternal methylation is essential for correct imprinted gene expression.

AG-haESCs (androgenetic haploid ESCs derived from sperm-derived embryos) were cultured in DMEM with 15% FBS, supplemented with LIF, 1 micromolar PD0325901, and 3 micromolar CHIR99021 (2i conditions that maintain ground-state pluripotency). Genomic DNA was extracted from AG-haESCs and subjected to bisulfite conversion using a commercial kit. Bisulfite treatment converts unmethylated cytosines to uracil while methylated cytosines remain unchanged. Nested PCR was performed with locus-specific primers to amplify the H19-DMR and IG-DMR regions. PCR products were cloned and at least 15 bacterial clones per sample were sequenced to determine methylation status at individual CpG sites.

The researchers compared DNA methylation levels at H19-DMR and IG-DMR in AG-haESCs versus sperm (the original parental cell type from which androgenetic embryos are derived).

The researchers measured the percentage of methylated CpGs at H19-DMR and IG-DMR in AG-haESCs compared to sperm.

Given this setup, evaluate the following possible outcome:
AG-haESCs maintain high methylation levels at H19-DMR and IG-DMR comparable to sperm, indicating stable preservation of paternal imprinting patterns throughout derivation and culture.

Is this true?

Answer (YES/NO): NO